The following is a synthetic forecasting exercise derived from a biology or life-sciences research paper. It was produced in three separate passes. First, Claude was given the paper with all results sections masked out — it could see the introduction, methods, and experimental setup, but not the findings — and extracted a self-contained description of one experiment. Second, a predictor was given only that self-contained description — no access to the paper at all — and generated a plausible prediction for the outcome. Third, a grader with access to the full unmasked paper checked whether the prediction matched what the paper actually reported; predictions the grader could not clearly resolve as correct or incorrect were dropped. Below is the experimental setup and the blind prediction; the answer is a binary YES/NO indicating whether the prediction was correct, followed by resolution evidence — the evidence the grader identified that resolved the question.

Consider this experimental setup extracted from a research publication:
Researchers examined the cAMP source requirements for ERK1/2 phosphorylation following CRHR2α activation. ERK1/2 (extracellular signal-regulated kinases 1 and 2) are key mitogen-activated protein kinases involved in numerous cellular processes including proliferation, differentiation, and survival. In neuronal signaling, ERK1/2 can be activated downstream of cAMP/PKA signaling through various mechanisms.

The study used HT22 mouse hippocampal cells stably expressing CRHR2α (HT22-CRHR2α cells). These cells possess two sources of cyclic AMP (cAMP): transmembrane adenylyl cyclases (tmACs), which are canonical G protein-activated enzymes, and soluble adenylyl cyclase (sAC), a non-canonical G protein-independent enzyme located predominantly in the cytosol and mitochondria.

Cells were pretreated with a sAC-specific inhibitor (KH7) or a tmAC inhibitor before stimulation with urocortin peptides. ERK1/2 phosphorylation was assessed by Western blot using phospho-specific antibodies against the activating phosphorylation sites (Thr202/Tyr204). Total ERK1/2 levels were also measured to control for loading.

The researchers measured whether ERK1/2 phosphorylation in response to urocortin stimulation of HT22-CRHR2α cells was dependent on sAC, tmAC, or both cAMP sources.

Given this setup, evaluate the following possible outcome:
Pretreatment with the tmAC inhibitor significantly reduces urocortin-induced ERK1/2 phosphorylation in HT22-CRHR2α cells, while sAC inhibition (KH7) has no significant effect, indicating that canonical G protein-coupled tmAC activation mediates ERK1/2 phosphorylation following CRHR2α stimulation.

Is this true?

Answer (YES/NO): NO